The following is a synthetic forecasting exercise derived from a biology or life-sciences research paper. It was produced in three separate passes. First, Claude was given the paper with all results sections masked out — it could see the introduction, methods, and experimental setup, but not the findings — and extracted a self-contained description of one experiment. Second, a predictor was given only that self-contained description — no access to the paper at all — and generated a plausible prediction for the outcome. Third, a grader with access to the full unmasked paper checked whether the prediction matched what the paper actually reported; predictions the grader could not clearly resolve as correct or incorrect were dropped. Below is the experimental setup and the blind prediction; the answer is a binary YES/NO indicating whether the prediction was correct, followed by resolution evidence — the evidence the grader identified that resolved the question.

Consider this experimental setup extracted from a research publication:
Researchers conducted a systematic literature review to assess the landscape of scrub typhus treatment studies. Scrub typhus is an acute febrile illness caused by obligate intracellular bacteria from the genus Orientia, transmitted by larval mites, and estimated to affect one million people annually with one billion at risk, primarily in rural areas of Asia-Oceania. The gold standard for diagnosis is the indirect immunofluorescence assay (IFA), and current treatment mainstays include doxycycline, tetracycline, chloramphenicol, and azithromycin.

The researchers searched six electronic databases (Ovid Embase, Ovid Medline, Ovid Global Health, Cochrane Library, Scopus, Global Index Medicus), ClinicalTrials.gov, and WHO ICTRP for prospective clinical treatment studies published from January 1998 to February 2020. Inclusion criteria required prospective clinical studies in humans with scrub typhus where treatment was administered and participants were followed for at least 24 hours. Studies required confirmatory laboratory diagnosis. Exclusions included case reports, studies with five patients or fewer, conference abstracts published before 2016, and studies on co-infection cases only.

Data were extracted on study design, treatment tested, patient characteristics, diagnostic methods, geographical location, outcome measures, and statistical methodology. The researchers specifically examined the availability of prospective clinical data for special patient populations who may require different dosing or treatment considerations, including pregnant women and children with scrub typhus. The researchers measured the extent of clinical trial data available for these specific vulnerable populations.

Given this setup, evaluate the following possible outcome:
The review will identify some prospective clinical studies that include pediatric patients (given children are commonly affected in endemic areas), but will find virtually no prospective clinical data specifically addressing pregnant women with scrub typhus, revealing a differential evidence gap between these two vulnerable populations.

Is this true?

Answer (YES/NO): NO